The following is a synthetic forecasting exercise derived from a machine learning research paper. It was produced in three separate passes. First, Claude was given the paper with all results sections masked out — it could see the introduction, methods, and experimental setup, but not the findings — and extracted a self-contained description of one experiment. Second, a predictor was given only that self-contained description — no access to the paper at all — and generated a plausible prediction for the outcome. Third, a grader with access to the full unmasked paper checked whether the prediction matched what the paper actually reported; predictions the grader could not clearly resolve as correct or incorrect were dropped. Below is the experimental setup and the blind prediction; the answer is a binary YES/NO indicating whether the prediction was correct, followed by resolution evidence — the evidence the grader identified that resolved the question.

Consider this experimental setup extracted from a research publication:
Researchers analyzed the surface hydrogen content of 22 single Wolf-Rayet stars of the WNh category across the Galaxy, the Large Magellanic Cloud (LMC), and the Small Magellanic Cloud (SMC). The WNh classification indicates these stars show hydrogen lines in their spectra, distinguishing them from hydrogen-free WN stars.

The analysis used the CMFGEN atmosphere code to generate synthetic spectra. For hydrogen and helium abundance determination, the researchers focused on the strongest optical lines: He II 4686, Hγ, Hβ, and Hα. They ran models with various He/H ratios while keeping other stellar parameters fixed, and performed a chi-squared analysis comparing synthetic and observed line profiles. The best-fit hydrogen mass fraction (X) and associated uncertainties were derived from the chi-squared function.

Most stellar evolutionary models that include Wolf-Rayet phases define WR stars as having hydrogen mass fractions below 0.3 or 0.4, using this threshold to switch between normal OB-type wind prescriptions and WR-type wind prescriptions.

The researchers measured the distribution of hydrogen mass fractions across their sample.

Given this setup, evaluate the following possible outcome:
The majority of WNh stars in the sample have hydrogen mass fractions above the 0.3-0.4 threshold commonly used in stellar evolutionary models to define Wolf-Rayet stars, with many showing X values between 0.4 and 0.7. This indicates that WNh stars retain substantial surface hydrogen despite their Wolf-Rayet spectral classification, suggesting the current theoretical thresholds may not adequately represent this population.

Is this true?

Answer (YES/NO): NO